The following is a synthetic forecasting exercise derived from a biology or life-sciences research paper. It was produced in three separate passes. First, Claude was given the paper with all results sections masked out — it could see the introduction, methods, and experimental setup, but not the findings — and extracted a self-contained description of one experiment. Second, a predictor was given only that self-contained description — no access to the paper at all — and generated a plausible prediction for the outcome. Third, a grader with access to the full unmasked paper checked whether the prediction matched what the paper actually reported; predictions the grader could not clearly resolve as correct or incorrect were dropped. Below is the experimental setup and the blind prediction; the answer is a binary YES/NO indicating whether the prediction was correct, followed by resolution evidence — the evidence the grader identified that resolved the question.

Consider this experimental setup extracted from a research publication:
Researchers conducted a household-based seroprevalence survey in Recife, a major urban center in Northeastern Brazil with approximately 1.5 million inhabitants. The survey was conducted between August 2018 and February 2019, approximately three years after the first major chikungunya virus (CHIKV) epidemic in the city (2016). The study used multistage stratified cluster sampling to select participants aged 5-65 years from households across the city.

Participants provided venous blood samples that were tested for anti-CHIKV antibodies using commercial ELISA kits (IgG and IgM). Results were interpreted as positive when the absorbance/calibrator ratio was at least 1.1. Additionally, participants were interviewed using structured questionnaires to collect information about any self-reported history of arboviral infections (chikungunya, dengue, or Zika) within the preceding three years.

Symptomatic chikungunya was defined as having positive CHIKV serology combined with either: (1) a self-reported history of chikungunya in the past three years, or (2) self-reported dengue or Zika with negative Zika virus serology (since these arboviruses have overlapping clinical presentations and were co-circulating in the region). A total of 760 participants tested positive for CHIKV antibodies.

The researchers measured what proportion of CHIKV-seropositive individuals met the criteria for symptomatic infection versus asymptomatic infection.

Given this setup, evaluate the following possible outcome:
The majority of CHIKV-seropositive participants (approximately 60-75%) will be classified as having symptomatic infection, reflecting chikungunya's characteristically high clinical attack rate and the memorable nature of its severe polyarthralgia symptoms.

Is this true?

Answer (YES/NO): YES